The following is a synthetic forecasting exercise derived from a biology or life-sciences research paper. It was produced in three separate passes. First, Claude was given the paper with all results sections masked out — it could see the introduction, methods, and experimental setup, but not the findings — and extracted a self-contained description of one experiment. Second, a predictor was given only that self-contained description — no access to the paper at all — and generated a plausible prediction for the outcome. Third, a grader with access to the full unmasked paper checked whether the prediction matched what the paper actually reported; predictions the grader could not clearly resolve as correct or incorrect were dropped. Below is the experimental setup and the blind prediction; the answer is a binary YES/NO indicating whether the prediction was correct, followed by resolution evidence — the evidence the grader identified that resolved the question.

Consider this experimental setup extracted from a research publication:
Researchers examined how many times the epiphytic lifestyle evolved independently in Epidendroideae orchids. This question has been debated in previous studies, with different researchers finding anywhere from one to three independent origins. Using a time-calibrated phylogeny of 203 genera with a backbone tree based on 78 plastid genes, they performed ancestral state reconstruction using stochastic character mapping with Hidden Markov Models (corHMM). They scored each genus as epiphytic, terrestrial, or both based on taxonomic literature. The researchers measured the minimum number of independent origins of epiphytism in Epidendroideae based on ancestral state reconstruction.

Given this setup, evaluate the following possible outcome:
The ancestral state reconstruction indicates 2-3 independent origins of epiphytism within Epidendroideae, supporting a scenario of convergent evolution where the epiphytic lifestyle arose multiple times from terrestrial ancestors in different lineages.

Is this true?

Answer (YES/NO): YES